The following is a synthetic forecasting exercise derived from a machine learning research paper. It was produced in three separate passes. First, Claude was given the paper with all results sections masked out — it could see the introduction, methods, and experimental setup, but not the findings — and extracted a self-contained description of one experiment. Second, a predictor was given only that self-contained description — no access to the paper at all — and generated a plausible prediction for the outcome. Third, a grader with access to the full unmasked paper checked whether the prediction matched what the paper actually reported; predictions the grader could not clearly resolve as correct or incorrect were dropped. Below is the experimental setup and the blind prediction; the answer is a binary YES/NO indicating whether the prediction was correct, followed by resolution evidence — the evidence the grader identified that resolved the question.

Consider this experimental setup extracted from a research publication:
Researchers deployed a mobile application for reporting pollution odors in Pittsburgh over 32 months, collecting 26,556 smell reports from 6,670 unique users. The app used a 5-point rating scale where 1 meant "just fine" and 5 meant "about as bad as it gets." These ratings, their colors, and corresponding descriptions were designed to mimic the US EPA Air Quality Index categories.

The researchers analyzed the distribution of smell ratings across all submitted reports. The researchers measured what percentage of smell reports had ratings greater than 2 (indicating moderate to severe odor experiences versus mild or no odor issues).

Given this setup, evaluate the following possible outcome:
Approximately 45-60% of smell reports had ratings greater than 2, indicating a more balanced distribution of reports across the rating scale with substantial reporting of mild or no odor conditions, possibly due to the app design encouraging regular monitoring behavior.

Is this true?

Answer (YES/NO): NO